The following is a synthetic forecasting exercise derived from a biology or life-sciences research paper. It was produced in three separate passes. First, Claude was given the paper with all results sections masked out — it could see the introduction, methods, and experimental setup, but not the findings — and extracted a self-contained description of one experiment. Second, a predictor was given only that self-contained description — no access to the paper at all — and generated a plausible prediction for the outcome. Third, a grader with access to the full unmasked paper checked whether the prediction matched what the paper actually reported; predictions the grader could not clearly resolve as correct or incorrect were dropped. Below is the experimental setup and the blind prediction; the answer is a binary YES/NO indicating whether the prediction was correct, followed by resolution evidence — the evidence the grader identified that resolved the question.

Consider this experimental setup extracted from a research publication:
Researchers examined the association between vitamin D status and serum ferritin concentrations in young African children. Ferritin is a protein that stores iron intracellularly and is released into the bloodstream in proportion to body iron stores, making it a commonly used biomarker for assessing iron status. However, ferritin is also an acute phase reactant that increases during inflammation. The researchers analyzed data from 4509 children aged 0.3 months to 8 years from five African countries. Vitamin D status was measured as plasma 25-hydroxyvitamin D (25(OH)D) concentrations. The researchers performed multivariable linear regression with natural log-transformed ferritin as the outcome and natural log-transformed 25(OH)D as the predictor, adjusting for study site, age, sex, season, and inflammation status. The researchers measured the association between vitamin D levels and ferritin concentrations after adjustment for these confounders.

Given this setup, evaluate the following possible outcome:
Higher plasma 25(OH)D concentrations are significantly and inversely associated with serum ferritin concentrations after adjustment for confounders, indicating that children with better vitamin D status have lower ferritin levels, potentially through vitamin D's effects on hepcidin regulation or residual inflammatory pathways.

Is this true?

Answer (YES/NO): NO